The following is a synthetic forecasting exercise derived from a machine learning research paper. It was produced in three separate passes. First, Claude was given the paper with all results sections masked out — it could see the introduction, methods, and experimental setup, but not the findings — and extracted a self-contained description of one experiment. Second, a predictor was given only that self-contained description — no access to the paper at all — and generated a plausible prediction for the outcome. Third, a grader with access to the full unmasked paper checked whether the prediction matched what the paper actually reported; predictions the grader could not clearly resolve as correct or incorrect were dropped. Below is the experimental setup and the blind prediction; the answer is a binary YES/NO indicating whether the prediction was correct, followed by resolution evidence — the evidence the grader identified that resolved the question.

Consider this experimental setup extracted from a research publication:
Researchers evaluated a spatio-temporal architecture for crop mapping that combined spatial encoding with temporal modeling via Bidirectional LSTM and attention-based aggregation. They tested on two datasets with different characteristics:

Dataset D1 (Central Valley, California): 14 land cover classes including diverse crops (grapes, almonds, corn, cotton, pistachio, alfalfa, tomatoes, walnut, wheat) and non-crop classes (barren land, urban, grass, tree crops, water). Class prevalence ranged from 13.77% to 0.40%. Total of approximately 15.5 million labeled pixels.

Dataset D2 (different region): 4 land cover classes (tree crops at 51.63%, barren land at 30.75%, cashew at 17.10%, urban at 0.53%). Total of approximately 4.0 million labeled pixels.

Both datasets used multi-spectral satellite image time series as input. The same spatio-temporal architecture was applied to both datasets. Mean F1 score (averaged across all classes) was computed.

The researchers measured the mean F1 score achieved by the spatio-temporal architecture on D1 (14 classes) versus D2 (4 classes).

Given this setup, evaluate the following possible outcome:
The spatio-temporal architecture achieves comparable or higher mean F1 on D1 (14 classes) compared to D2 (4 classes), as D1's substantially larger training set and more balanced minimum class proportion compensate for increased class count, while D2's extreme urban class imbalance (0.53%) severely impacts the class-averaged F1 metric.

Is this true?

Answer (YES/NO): YES